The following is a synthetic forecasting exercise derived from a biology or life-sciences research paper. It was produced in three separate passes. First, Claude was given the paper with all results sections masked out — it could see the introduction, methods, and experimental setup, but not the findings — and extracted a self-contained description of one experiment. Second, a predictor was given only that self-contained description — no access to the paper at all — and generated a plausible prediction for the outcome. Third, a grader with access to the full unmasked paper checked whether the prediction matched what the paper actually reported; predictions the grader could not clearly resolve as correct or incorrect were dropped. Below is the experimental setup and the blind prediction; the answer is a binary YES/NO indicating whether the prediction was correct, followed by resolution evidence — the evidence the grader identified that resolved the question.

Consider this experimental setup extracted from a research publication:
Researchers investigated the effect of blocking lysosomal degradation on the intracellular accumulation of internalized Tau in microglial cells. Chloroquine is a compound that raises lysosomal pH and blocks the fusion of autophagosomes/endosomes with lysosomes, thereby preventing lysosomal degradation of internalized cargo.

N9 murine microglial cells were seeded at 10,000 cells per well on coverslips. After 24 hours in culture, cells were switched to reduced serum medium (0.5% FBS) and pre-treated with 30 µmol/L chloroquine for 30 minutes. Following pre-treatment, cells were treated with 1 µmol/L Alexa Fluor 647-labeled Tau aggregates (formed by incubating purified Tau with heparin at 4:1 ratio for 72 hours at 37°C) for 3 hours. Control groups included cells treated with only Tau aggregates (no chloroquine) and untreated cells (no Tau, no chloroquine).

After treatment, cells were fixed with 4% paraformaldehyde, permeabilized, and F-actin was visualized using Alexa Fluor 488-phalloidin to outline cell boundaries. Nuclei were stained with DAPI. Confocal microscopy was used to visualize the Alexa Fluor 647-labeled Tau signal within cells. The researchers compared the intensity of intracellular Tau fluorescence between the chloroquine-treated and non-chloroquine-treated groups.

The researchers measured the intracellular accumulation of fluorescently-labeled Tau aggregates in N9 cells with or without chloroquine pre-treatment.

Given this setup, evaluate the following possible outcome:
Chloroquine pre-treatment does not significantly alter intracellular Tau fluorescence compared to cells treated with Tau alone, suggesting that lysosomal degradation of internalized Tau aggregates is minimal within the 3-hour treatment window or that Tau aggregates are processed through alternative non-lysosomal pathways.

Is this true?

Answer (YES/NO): NO